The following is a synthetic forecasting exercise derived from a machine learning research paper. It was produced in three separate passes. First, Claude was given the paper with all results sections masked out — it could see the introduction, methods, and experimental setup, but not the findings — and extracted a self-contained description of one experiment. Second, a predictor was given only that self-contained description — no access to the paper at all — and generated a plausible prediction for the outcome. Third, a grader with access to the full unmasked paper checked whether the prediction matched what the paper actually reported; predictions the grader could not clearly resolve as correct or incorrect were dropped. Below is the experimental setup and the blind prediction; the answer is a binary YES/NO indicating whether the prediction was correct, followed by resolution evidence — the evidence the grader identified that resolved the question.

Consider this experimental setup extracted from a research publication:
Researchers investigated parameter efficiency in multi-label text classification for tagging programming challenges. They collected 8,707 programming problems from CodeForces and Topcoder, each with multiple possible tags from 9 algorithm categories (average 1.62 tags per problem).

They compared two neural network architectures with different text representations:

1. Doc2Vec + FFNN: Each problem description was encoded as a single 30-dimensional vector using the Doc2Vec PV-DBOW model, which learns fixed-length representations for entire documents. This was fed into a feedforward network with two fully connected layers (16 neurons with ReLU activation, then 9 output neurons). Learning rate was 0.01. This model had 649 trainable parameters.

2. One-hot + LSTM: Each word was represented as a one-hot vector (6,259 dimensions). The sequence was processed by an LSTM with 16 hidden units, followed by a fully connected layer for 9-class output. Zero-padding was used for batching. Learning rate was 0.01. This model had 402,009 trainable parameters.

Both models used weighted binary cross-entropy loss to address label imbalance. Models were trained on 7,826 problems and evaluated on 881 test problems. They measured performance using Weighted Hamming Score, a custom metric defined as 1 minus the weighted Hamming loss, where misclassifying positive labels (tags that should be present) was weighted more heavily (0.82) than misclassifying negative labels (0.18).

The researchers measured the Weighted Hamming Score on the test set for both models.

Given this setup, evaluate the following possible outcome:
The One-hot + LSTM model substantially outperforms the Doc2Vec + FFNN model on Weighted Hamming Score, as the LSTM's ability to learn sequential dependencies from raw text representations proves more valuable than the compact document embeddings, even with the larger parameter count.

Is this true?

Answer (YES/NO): NO